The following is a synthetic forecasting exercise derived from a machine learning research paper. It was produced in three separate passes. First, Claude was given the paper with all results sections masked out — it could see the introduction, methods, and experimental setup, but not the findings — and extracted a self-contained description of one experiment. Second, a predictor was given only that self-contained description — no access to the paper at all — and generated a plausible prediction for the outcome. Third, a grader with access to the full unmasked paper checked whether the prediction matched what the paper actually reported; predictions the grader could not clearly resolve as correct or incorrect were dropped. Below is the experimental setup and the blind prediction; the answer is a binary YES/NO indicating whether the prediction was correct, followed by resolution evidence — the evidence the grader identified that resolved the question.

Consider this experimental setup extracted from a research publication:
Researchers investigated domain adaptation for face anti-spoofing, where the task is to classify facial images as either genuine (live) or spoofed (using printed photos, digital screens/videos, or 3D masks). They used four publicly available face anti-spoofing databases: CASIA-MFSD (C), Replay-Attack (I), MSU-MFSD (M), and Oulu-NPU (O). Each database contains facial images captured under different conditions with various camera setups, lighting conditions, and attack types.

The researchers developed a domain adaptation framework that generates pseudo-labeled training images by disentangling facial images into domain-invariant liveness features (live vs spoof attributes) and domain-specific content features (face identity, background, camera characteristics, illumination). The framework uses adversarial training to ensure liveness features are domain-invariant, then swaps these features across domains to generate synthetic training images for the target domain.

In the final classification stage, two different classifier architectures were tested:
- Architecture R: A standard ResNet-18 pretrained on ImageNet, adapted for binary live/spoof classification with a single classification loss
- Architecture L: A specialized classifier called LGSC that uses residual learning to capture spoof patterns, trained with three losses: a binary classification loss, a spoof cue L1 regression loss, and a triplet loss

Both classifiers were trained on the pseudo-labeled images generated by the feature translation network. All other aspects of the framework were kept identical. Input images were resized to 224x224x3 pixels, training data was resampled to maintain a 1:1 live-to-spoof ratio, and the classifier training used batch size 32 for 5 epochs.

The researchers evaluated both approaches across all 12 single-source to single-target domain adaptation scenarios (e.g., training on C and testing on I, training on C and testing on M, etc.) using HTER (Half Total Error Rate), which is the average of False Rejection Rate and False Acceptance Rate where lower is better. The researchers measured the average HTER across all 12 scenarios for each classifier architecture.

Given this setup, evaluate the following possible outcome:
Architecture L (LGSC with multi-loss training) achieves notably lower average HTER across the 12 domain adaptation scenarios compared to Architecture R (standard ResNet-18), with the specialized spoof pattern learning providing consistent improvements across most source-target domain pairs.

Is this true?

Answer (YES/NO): NO